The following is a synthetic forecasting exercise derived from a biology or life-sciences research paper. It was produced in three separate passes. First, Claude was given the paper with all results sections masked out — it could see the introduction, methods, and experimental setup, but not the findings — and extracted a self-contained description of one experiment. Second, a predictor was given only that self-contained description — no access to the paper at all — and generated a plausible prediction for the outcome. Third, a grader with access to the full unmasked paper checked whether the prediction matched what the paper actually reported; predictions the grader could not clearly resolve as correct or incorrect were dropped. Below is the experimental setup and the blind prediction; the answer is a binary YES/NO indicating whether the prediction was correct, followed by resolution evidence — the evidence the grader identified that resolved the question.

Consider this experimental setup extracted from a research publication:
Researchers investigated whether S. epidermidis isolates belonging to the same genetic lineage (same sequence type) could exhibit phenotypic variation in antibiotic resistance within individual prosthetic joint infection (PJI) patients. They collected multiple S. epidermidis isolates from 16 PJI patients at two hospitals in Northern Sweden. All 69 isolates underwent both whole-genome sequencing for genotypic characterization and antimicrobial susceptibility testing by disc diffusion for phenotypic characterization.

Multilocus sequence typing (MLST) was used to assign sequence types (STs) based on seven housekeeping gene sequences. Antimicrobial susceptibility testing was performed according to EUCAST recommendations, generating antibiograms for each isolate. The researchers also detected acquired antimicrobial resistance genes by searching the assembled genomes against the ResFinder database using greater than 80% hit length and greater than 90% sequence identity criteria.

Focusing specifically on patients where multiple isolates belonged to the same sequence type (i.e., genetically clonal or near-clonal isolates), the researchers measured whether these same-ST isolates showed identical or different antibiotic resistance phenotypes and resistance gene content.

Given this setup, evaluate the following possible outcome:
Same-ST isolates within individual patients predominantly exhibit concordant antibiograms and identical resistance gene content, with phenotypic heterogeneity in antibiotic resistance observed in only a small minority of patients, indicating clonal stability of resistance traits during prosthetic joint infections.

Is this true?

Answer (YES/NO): NO